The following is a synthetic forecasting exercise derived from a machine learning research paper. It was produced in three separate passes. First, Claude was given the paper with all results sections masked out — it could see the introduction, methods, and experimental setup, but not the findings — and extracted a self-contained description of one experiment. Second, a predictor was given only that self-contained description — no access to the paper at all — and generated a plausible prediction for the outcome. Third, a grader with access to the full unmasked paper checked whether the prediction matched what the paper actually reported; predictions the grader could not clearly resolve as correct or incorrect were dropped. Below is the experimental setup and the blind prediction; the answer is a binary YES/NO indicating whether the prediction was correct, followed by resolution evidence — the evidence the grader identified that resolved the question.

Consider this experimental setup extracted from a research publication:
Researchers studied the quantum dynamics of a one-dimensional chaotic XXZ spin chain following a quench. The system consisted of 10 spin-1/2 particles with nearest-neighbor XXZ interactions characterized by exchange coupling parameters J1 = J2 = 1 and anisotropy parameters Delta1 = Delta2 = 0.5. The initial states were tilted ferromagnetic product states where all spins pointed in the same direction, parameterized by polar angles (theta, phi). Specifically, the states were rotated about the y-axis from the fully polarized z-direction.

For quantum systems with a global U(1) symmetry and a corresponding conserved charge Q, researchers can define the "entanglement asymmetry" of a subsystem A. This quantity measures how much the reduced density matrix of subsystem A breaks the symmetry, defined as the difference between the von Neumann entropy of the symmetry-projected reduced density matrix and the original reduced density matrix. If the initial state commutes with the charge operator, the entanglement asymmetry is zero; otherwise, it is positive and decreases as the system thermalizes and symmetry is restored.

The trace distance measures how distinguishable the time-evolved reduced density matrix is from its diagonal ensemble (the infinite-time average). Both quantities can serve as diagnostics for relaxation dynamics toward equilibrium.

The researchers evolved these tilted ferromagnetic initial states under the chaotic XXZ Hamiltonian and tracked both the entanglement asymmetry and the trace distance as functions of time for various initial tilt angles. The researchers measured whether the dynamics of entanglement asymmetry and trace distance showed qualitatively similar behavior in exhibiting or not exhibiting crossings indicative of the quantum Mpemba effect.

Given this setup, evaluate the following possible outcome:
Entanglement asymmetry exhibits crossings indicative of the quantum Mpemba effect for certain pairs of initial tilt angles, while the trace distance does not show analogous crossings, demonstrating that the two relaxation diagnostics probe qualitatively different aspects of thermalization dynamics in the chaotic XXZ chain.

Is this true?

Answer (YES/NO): NO